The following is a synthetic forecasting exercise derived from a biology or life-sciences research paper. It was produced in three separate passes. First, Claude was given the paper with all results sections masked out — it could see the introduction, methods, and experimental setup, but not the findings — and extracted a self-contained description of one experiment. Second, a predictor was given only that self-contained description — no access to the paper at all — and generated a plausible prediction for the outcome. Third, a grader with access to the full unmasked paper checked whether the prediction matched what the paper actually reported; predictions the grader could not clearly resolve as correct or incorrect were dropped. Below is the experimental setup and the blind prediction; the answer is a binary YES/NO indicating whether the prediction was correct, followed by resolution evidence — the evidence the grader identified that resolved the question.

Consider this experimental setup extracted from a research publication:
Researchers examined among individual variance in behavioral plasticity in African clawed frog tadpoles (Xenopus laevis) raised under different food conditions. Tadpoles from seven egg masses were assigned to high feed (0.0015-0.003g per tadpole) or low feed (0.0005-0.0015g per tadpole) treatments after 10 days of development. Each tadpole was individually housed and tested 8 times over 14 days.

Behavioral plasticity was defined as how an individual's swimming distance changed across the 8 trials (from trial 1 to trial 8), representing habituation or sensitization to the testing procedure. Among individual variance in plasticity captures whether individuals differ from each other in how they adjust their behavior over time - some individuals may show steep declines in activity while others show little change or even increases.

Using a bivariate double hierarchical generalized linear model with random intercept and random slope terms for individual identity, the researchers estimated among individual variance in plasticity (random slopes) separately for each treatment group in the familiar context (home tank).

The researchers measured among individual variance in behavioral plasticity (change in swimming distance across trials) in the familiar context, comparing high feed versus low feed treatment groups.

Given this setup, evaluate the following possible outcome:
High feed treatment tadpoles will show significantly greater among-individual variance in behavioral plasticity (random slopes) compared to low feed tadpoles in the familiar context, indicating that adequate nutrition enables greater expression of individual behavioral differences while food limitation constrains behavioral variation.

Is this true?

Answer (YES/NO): YES